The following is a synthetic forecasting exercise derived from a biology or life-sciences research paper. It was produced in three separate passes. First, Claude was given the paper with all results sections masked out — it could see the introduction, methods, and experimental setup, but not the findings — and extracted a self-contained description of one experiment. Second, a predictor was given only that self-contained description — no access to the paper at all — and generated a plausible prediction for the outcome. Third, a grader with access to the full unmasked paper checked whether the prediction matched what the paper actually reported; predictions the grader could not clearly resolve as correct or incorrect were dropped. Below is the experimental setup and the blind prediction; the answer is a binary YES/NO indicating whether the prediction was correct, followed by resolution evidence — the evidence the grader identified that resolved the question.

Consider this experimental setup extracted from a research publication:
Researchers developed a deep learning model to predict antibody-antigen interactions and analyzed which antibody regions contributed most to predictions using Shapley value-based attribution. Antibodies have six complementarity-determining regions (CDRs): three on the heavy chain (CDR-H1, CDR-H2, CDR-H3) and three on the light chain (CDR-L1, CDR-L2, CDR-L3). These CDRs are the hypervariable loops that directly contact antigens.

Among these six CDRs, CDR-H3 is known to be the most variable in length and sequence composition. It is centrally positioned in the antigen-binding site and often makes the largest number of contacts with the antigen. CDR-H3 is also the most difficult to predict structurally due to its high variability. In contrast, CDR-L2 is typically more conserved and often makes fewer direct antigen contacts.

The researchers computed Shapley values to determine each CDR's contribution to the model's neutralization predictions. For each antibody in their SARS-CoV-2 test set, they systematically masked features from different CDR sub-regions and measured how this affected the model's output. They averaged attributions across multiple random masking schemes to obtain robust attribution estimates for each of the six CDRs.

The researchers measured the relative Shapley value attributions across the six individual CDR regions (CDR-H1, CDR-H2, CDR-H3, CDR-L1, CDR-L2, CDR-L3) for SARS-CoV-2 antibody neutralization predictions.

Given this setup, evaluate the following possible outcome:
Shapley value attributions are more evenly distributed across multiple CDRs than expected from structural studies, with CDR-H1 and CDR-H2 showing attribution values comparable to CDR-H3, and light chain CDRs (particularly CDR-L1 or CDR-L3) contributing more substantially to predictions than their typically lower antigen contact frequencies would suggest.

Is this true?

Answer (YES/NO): NO